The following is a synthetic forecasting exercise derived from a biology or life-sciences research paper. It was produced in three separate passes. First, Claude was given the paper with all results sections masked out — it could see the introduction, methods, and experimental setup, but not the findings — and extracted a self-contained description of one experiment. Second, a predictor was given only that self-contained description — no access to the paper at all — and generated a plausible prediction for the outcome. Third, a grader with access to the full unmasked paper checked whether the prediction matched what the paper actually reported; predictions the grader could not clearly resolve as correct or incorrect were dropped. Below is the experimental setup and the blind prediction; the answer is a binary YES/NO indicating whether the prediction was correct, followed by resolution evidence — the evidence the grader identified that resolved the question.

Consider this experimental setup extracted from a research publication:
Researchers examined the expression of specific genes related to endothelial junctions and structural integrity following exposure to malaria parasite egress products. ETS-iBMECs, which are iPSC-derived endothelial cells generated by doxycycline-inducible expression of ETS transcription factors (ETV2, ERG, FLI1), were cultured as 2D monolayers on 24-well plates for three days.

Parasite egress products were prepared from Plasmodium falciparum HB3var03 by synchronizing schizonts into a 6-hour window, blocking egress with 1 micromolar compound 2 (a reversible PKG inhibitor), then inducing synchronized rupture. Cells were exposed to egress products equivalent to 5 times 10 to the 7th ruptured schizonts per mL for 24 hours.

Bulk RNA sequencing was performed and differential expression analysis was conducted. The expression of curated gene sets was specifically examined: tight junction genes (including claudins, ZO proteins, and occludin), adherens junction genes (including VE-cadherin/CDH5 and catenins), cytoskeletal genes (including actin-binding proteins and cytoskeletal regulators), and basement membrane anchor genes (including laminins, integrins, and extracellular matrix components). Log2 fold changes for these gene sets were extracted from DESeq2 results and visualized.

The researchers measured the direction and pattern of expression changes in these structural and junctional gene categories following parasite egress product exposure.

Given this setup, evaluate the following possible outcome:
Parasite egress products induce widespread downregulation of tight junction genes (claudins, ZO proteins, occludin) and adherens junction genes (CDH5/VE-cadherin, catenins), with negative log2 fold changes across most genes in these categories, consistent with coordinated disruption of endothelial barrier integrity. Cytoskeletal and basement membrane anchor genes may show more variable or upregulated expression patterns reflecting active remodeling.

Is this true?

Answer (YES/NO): NO